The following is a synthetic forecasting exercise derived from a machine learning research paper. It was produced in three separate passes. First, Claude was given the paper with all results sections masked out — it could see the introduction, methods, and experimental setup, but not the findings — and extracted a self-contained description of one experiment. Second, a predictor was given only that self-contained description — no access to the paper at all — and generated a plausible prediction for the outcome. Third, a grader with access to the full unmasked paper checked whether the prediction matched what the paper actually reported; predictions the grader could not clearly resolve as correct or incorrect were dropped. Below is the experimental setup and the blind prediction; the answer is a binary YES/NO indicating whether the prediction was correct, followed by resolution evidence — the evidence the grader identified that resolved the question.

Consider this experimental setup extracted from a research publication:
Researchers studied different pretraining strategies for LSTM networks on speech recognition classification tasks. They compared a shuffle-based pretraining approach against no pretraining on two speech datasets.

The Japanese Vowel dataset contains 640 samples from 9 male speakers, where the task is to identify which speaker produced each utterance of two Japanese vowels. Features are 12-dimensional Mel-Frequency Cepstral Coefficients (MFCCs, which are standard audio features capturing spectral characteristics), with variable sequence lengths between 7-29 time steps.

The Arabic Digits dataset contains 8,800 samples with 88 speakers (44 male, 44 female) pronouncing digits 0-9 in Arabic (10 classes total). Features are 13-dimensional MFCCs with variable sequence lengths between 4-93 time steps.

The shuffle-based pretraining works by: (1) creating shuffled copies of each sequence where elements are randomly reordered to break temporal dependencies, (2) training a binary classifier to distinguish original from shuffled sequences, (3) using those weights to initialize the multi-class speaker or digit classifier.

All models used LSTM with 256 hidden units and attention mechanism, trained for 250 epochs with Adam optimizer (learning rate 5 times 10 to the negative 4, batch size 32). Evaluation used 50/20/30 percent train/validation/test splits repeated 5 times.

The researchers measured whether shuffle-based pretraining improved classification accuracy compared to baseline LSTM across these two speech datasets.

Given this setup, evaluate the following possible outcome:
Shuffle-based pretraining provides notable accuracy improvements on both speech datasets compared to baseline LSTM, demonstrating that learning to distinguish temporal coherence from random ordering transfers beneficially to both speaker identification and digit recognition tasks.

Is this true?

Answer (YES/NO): NO